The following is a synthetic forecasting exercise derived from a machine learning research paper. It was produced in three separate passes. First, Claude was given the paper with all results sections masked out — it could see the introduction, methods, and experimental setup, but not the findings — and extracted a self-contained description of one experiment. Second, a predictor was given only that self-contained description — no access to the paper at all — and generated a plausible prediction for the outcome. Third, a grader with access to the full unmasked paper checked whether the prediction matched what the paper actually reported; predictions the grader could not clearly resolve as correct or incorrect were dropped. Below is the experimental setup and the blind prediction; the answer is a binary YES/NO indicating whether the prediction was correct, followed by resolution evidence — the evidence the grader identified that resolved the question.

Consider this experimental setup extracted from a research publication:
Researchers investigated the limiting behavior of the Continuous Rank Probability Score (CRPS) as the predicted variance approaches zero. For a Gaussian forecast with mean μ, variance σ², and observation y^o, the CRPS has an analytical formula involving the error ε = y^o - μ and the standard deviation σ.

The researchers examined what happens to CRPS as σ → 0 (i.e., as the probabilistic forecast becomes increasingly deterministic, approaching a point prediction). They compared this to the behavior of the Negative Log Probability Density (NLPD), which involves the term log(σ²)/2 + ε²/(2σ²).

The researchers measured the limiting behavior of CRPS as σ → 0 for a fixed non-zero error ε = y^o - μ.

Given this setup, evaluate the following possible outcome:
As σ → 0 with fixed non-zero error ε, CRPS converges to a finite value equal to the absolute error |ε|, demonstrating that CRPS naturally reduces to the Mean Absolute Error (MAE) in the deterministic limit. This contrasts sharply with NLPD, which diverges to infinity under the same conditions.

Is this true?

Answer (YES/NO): YES